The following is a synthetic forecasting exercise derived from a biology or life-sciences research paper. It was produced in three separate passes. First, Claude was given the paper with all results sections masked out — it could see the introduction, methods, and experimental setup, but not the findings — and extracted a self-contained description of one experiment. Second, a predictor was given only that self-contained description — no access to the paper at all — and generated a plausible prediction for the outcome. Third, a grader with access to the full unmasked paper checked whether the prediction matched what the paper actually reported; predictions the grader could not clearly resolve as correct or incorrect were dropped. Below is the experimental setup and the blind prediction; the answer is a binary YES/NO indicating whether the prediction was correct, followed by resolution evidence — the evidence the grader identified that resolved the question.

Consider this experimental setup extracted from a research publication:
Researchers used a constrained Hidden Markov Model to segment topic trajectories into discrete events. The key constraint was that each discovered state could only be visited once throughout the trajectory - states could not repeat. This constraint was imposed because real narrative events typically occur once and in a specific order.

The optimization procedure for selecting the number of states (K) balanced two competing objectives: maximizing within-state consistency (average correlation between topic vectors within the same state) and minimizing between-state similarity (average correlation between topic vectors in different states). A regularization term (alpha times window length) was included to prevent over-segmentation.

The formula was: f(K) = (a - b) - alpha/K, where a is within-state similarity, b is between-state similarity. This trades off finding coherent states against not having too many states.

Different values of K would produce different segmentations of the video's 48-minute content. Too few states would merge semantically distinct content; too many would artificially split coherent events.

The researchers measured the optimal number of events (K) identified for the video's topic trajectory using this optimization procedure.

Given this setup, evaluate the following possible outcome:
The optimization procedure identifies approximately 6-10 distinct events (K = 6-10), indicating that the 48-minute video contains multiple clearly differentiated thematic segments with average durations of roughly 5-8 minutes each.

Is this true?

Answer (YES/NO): NO